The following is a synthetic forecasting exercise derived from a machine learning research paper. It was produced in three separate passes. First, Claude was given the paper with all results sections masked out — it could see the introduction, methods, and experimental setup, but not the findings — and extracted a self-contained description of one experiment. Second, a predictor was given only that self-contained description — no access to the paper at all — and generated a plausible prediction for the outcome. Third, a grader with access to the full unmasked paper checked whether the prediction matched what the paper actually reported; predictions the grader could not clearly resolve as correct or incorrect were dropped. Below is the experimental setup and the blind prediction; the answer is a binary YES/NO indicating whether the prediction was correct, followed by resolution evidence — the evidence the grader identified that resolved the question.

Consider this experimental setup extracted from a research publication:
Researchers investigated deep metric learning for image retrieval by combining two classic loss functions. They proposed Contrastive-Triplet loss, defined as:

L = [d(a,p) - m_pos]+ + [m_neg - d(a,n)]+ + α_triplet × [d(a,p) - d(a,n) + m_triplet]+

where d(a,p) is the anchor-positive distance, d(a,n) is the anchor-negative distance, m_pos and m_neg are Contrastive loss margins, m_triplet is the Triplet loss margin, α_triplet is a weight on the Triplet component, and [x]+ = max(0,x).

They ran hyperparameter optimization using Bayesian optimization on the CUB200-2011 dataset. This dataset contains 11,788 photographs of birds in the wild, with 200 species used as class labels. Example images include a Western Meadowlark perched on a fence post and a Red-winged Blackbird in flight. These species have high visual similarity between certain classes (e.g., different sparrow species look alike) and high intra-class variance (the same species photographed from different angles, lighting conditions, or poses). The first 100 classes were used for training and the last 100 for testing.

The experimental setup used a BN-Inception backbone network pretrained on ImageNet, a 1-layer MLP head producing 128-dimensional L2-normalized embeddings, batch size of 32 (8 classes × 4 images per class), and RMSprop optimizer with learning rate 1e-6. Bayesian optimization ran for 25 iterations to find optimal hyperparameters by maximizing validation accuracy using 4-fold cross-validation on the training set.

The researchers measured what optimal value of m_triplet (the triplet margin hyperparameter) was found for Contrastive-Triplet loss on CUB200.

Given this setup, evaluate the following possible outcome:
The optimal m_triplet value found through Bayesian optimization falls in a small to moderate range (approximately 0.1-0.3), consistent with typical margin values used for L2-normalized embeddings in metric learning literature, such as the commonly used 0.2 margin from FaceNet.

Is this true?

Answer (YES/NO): NO